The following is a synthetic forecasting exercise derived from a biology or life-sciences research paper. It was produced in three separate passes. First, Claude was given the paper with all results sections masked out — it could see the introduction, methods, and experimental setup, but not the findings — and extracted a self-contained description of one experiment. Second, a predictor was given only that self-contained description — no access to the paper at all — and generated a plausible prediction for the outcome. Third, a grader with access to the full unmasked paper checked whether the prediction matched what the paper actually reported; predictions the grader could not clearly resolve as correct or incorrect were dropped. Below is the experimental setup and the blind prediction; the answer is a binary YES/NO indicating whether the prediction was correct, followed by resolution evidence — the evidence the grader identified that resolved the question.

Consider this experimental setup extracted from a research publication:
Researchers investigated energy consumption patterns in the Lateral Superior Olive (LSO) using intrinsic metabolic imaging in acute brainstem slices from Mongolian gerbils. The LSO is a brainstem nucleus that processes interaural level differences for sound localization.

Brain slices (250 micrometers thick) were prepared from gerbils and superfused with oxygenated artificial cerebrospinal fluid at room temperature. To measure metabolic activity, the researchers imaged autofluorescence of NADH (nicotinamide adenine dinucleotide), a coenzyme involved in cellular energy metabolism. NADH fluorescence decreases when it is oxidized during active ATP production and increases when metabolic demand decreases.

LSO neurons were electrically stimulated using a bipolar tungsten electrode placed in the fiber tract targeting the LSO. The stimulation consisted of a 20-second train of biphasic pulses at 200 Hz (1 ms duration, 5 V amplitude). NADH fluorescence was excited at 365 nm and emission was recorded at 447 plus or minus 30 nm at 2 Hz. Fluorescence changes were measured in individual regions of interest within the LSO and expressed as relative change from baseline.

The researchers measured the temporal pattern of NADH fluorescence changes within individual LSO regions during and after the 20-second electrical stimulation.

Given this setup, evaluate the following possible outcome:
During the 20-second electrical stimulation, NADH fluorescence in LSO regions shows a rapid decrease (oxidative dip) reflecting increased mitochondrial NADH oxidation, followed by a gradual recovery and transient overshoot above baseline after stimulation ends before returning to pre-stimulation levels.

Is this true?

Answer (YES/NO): NO